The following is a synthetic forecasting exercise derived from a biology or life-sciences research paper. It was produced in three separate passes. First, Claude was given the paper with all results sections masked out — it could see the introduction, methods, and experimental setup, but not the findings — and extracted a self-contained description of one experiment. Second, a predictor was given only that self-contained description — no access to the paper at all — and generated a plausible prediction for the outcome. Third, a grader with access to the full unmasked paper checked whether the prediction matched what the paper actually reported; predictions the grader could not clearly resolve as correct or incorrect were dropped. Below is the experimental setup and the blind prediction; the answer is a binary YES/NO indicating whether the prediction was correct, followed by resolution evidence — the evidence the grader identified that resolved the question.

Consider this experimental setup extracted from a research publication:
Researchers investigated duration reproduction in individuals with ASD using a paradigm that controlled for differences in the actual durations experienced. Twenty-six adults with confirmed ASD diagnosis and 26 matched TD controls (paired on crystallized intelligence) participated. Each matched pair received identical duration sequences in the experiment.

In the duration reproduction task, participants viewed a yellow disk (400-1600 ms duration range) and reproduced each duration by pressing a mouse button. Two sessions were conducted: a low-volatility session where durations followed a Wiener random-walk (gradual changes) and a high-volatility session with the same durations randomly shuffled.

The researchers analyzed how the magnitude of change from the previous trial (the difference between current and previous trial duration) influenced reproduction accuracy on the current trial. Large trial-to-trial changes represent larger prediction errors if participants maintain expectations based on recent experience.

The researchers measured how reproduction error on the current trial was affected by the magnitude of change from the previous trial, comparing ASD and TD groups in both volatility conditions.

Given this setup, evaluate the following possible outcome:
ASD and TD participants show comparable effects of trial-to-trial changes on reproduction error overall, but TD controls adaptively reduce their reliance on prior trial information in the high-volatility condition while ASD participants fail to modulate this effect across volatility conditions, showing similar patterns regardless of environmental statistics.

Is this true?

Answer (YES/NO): NO